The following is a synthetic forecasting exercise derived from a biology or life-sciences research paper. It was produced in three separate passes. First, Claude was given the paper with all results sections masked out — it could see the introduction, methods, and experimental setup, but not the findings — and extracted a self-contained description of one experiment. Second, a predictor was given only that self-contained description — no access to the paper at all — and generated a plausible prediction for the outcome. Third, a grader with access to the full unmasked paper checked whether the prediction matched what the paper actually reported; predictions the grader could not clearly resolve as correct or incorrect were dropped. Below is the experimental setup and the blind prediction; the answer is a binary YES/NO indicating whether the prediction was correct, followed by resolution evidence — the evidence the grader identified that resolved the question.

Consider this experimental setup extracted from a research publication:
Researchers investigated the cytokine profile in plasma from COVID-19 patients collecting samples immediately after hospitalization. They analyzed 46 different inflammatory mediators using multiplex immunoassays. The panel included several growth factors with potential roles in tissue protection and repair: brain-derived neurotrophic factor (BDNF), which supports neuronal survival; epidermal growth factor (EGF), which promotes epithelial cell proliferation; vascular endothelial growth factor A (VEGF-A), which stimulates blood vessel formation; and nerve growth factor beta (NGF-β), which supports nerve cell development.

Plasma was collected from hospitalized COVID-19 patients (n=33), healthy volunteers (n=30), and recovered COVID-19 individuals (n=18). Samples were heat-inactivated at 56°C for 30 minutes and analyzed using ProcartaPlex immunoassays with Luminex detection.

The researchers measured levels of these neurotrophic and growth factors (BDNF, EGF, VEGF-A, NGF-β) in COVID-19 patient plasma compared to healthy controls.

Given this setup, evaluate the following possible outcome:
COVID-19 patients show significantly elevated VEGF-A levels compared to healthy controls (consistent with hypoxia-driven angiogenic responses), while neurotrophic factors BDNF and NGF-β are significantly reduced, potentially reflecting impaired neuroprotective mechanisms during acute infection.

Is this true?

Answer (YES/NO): NO